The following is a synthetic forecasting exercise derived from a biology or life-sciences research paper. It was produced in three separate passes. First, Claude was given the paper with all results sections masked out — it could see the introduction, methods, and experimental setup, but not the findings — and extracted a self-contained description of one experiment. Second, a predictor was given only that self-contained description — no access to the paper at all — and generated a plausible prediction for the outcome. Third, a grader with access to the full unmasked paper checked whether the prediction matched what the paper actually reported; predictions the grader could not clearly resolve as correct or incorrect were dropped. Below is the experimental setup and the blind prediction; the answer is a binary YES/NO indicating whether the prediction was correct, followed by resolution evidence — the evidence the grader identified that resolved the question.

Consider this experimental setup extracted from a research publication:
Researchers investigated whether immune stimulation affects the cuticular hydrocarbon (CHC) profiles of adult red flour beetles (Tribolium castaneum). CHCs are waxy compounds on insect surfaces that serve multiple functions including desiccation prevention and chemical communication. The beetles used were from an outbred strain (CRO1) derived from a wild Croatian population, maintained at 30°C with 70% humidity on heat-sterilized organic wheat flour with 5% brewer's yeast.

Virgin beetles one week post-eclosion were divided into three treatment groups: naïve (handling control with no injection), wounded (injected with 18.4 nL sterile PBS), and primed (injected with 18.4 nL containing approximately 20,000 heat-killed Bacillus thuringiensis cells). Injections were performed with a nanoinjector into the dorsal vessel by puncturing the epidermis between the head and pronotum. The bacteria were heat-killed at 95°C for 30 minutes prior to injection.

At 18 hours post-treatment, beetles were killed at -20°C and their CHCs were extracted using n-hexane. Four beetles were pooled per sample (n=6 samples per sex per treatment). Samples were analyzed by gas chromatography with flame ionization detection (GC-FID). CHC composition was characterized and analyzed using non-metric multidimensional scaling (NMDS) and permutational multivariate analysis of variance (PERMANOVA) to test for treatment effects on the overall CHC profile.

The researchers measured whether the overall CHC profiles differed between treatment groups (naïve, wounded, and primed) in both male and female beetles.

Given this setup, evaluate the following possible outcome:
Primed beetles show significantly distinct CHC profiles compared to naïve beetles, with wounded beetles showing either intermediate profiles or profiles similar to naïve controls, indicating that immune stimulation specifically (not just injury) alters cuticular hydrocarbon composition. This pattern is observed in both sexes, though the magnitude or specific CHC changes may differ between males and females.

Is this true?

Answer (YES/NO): NO